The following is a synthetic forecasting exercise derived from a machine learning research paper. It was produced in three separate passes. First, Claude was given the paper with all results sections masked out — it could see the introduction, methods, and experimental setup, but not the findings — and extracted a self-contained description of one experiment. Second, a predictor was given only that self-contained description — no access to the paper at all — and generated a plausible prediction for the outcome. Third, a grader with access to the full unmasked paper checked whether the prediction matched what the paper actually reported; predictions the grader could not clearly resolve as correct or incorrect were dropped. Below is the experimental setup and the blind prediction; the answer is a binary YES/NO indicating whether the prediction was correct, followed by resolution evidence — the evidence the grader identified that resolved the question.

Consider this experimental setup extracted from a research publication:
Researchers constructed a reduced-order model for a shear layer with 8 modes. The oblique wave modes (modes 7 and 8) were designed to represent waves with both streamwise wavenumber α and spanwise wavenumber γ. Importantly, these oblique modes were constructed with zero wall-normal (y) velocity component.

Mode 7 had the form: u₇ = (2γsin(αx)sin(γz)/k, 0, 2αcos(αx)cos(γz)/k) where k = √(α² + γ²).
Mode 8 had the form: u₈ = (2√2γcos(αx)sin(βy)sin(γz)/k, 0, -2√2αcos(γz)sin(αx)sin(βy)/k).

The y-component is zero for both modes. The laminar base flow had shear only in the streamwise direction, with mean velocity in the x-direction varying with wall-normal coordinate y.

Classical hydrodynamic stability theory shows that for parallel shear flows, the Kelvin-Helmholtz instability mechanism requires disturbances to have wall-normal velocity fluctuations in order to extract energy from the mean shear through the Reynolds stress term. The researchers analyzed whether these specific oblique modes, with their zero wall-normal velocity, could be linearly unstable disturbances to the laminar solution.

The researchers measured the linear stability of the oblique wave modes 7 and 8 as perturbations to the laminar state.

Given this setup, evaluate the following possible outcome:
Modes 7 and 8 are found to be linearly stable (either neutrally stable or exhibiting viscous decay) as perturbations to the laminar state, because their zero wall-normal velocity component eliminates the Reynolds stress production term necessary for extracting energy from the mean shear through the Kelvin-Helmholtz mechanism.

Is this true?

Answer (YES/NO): YES